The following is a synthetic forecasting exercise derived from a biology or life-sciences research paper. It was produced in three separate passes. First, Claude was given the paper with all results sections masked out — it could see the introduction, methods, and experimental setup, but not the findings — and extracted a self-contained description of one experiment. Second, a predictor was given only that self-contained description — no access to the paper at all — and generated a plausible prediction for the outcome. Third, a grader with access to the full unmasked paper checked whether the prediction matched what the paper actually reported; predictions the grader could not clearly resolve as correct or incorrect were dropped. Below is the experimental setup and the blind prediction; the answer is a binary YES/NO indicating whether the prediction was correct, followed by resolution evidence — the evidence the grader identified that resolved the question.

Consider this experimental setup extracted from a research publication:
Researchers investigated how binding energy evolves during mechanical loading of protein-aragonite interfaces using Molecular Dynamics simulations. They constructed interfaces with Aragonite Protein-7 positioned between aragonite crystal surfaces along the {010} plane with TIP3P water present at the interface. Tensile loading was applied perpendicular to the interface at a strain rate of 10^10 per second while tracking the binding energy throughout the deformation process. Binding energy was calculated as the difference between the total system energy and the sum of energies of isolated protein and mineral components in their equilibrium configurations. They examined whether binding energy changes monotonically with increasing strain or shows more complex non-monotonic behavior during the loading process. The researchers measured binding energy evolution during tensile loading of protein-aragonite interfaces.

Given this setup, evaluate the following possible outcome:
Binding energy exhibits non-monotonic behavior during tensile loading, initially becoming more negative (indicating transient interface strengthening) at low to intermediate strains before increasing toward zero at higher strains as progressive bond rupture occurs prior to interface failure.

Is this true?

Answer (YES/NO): NO